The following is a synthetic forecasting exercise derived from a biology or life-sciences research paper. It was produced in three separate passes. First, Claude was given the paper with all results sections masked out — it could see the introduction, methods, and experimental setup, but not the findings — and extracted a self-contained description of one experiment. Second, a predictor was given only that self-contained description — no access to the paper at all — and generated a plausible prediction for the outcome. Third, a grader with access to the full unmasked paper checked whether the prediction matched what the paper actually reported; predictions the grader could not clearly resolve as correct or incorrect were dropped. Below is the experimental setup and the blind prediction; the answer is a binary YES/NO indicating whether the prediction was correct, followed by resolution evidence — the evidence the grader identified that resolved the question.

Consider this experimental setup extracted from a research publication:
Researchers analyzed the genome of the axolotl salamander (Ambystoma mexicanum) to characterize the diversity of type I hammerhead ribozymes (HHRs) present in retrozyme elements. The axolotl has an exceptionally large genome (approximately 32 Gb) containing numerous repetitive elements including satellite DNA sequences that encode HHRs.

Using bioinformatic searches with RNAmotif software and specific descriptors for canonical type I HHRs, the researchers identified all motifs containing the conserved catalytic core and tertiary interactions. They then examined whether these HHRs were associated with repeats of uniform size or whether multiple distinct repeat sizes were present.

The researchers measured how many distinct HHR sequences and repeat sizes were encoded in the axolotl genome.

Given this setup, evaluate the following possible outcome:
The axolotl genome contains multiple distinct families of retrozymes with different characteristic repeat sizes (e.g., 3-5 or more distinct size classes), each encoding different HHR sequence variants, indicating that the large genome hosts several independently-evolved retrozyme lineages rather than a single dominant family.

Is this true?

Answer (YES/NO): NO